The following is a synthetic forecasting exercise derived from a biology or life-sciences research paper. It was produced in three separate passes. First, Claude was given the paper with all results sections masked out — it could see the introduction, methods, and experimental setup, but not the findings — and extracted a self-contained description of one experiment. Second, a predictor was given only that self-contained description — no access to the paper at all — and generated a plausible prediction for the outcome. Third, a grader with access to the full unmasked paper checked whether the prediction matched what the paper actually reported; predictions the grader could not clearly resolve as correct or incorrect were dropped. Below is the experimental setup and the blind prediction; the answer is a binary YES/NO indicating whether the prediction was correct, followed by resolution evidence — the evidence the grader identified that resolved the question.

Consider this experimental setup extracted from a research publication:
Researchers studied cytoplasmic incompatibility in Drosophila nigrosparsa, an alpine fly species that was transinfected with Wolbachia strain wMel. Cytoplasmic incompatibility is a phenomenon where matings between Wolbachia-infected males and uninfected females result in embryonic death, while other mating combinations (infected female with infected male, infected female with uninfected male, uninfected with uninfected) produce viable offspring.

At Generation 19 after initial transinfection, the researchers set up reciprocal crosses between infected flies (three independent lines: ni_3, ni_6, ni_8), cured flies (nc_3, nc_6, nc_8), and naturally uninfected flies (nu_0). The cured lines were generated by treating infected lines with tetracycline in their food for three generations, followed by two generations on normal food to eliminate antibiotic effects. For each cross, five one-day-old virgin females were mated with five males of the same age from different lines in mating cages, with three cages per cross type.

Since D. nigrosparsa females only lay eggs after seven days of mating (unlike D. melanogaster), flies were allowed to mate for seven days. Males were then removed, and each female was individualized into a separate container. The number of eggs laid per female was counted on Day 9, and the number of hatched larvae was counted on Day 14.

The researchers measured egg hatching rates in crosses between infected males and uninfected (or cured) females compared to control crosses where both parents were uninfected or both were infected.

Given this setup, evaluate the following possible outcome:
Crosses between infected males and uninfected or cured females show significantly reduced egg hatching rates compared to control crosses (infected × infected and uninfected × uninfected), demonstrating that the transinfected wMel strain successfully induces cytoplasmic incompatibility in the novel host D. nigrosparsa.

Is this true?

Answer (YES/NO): NO